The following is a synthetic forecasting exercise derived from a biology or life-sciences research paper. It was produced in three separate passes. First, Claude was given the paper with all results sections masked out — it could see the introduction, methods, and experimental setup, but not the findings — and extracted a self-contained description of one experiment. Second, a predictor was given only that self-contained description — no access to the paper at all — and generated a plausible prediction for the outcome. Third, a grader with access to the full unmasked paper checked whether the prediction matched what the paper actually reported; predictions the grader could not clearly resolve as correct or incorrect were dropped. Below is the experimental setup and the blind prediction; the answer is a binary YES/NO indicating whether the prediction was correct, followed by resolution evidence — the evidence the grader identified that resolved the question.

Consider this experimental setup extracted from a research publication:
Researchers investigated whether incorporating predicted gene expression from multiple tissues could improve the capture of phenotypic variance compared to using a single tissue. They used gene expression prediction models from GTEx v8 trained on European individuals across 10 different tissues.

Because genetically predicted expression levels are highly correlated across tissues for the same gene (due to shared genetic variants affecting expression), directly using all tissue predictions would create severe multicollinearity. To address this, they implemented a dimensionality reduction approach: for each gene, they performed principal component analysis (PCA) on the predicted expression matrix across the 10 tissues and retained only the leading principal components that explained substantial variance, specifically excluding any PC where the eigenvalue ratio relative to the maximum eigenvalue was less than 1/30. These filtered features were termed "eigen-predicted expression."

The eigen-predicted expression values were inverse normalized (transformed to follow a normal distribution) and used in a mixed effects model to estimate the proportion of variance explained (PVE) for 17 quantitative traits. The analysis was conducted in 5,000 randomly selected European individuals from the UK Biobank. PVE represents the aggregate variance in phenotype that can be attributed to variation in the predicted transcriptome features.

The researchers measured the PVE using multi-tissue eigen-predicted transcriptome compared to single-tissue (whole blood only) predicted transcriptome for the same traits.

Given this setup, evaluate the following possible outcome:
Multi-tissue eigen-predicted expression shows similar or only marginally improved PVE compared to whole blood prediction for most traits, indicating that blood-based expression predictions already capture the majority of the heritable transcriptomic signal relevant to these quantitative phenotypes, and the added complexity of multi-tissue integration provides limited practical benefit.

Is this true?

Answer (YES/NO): NO